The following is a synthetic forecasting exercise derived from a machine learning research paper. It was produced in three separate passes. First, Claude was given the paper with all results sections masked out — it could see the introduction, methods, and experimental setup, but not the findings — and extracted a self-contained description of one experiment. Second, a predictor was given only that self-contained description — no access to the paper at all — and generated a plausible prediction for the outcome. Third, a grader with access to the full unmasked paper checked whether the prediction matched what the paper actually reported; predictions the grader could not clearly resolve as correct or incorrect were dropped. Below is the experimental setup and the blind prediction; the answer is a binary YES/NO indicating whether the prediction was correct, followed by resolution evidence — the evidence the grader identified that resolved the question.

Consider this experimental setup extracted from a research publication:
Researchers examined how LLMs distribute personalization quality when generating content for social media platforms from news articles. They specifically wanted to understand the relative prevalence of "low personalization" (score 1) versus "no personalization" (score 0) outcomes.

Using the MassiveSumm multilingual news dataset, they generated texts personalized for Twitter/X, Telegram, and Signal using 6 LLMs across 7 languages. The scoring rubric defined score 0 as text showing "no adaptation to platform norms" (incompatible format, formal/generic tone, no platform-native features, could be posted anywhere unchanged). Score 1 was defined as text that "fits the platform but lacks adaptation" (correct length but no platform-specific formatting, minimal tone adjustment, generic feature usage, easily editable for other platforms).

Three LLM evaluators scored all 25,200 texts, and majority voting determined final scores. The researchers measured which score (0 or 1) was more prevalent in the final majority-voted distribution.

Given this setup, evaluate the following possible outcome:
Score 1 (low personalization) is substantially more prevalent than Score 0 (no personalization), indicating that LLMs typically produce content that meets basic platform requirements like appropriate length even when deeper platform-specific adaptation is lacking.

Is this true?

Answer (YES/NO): NO